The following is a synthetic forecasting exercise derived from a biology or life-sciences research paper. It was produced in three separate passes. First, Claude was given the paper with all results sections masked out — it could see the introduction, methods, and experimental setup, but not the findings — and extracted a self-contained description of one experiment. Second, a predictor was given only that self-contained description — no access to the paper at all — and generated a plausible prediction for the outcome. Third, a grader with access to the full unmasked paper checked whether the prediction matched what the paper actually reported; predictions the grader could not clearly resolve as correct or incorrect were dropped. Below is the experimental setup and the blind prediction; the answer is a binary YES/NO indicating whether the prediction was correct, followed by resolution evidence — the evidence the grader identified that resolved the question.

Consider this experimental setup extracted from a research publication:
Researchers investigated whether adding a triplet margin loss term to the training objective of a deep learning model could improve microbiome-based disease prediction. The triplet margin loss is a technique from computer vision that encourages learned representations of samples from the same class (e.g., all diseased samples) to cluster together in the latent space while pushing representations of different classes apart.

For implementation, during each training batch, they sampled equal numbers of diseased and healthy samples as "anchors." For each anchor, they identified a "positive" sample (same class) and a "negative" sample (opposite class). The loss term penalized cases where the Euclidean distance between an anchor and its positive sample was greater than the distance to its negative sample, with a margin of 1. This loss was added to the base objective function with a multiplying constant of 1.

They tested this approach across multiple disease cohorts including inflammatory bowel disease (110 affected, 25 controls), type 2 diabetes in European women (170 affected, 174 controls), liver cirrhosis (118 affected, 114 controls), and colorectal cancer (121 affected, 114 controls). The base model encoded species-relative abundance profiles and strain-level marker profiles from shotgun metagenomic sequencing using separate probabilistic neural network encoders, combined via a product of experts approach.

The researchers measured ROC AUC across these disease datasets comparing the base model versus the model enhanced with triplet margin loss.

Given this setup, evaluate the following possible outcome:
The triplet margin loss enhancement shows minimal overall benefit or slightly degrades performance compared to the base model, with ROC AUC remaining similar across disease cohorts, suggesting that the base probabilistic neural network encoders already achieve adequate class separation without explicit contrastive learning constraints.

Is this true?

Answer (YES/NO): NO